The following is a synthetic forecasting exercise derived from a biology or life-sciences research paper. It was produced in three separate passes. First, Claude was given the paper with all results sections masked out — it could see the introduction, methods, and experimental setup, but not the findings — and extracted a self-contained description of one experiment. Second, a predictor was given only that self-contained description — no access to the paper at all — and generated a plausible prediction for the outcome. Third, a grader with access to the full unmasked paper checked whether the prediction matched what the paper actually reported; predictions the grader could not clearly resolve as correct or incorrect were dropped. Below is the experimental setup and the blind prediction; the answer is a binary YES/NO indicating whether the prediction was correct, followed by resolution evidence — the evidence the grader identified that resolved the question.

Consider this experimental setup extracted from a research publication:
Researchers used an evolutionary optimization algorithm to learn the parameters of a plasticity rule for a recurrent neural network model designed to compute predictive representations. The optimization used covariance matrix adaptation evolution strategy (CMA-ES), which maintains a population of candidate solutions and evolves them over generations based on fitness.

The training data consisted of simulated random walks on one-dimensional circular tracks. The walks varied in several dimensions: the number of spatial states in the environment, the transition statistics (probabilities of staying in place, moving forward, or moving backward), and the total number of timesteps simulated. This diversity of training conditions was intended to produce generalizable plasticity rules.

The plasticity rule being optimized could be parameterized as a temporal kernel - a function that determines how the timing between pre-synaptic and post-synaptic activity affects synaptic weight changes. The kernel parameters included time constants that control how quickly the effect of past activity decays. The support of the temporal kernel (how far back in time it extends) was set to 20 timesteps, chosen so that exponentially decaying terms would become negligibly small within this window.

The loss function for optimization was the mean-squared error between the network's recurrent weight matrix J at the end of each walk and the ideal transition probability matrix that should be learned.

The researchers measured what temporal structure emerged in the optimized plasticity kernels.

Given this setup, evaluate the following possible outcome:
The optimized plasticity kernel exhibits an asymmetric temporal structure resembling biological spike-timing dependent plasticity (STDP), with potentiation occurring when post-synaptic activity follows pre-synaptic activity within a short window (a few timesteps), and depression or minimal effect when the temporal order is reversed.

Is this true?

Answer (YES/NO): NO